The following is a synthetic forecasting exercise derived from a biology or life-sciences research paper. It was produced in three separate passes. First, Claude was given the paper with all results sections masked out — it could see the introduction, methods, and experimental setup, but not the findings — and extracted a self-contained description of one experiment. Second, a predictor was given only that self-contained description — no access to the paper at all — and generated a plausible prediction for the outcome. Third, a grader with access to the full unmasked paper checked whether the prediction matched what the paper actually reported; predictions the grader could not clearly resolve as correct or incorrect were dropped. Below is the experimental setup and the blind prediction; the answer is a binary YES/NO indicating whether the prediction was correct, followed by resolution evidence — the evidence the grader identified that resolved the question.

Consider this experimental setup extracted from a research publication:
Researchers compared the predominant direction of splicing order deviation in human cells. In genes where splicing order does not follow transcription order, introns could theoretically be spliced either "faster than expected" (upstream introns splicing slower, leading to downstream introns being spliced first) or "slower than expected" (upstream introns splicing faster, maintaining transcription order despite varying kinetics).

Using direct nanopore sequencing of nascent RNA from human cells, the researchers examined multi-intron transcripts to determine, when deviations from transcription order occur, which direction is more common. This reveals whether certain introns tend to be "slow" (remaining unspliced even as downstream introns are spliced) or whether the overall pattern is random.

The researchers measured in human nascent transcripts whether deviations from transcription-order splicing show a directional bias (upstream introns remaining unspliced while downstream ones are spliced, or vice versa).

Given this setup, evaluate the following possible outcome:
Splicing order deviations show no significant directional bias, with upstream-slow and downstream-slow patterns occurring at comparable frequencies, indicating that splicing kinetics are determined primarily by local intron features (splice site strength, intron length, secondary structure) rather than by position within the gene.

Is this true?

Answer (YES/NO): NO